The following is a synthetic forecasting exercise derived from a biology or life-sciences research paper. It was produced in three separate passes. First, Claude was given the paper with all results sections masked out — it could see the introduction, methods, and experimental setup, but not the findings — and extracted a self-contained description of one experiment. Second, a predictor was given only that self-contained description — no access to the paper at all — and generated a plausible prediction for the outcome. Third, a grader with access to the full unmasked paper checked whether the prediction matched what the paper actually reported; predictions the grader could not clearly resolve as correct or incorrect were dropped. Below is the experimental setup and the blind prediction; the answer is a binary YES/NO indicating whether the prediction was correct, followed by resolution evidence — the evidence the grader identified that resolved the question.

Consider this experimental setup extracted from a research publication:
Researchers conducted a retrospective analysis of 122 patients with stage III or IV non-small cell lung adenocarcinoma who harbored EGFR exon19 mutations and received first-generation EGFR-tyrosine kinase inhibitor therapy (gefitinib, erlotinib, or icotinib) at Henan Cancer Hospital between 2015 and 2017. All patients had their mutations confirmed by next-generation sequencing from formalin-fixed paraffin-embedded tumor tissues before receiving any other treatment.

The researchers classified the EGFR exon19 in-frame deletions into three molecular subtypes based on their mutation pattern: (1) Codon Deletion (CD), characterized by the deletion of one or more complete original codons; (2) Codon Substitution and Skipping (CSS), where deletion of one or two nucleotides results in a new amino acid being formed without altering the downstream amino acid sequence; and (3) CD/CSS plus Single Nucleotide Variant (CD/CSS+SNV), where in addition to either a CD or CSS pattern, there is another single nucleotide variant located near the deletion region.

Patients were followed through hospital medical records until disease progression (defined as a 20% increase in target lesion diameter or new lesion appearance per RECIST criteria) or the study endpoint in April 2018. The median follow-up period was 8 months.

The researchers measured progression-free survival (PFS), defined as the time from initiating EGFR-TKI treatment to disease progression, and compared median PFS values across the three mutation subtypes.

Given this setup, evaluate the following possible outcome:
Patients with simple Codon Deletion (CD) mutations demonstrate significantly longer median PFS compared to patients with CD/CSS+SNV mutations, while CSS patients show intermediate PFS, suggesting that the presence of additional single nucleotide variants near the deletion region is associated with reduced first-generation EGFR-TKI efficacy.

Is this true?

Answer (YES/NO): NO